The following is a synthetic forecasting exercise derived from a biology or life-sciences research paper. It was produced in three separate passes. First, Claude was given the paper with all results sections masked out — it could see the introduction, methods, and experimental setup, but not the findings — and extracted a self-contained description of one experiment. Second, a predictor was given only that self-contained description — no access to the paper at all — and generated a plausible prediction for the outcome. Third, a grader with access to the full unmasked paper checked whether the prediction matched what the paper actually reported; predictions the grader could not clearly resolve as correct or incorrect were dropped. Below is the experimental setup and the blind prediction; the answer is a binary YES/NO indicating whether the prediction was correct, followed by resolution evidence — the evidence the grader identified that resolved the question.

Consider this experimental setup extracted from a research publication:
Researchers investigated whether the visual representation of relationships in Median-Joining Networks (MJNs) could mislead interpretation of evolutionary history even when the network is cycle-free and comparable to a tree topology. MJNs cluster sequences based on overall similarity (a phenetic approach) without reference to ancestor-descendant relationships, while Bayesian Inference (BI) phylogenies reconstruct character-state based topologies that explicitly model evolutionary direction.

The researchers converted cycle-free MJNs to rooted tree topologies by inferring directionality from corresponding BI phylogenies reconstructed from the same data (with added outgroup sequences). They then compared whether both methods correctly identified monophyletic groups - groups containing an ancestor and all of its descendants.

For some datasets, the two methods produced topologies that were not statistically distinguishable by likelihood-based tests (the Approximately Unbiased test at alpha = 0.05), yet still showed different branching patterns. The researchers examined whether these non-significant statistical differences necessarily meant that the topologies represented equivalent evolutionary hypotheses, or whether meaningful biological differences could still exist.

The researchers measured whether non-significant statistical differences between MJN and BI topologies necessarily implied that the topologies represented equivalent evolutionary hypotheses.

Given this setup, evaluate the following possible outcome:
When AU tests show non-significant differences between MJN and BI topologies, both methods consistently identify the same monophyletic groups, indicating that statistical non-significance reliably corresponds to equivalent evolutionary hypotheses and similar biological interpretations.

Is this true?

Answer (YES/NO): NO